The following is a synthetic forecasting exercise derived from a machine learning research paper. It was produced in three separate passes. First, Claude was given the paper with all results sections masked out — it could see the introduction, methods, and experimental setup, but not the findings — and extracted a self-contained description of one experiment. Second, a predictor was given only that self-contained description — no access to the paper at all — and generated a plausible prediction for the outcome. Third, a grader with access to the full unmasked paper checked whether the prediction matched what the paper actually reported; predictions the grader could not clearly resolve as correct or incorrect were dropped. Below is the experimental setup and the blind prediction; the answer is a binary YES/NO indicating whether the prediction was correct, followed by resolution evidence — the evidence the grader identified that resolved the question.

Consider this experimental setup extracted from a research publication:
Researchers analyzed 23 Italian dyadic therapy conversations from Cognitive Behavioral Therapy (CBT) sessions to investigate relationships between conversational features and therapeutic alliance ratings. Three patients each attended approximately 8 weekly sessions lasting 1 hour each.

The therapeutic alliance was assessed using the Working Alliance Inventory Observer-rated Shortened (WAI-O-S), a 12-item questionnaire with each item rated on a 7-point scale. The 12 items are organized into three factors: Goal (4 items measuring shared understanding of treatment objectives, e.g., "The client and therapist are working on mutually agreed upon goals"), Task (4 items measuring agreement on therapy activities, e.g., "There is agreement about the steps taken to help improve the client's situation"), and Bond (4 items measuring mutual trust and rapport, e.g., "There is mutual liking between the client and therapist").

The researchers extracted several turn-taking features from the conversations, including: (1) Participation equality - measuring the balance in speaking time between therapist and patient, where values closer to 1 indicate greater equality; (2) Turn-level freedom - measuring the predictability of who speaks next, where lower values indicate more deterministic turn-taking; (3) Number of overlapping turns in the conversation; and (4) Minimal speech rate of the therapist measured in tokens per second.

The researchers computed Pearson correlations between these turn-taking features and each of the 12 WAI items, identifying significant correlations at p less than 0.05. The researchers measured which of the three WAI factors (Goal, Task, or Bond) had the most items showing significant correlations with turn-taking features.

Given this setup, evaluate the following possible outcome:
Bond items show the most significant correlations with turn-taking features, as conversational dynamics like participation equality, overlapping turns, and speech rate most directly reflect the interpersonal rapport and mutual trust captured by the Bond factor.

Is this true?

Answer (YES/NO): NO